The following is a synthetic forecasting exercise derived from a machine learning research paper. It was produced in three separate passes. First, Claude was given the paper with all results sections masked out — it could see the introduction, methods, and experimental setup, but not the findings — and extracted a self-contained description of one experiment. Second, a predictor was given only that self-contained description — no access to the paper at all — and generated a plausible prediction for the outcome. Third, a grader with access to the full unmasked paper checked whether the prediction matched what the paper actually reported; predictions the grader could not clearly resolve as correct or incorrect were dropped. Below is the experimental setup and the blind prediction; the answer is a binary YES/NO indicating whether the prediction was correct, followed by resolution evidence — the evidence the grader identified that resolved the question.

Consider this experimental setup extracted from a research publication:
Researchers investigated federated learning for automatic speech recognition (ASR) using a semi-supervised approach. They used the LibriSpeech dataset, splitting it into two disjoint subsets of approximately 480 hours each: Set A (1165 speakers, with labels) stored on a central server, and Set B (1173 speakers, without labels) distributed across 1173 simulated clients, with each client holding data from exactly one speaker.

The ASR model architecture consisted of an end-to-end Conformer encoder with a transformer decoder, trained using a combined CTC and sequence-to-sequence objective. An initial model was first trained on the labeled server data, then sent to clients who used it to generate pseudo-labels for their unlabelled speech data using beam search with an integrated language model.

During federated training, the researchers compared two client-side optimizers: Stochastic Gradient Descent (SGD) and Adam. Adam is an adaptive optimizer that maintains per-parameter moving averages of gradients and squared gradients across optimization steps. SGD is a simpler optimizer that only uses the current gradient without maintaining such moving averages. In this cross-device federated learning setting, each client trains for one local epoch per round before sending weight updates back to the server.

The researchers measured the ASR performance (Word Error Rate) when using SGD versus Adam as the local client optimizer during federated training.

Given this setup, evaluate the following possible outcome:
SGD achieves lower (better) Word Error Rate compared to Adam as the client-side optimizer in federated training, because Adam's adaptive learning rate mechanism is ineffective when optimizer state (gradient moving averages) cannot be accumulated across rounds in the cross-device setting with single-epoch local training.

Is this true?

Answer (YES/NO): YES